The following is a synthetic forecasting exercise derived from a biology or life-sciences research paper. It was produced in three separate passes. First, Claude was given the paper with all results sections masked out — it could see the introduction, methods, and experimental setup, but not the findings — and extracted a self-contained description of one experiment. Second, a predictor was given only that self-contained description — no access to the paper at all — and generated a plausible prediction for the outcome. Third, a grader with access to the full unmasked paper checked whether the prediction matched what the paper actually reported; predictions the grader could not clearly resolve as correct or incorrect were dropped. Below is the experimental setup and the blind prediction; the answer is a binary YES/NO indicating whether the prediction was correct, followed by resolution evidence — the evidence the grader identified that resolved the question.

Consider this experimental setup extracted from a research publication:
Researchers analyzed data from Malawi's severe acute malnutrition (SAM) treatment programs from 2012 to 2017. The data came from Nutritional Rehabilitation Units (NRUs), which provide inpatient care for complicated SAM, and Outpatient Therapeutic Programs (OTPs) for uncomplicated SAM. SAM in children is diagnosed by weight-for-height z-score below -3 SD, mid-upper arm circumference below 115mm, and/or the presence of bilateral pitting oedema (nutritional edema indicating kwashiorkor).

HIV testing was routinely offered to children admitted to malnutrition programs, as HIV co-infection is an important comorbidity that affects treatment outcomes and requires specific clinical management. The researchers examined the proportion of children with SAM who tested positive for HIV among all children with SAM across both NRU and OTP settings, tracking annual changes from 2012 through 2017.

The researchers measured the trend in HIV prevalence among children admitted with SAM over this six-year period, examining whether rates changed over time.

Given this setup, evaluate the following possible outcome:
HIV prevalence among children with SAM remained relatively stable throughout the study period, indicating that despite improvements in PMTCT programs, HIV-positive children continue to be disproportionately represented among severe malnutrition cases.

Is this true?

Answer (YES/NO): NO